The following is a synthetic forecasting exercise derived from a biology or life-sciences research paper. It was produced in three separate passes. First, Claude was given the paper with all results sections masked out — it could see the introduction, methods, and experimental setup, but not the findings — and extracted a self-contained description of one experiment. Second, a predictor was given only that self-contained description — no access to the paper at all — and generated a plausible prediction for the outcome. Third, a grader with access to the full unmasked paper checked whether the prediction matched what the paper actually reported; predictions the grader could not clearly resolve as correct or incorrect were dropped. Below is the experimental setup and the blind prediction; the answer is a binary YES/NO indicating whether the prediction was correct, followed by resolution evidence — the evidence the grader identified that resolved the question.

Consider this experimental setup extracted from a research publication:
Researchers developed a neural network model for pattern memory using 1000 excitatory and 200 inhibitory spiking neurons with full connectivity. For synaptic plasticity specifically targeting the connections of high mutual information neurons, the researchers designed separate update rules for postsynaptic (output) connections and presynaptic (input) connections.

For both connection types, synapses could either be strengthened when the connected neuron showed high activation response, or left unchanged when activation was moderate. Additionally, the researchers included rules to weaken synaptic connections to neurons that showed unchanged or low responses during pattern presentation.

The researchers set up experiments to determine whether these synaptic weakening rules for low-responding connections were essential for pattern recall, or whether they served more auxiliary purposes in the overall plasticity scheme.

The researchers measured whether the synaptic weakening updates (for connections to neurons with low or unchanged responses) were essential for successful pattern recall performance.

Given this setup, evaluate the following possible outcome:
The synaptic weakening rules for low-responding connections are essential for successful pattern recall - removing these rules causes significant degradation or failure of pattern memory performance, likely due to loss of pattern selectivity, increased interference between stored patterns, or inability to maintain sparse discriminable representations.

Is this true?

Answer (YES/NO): NO